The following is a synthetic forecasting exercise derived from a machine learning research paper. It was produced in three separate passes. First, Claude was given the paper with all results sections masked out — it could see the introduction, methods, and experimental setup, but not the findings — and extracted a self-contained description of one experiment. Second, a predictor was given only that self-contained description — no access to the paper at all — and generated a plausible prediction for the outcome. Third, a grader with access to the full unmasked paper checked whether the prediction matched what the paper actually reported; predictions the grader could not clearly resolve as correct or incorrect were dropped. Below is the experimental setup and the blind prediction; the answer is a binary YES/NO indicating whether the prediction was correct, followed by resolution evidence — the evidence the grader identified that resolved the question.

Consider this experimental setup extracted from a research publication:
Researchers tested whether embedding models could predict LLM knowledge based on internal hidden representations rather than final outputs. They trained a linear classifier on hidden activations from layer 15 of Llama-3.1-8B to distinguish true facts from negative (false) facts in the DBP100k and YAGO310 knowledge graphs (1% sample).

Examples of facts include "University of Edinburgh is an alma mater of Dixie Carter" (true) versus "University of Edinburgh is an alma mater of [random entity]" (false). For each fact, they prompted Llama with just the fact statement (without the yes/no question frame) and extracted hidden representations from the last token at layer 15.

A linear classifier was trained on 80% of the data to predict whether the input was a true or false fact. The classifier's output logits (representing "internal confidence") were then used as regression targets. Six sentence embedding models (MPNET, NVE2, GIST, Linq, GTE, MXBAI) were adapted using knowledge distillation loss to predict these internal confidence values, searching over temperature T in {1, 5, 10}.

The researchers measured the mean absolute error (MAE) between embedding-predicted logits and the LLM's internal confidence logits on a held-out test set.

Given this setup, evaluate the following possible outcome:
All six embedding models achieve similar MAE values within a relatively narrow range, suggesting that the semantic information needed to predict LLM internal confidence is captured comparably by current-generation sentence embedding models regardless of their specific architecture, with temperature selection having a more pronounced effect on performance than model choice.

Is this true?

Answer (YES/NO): NO